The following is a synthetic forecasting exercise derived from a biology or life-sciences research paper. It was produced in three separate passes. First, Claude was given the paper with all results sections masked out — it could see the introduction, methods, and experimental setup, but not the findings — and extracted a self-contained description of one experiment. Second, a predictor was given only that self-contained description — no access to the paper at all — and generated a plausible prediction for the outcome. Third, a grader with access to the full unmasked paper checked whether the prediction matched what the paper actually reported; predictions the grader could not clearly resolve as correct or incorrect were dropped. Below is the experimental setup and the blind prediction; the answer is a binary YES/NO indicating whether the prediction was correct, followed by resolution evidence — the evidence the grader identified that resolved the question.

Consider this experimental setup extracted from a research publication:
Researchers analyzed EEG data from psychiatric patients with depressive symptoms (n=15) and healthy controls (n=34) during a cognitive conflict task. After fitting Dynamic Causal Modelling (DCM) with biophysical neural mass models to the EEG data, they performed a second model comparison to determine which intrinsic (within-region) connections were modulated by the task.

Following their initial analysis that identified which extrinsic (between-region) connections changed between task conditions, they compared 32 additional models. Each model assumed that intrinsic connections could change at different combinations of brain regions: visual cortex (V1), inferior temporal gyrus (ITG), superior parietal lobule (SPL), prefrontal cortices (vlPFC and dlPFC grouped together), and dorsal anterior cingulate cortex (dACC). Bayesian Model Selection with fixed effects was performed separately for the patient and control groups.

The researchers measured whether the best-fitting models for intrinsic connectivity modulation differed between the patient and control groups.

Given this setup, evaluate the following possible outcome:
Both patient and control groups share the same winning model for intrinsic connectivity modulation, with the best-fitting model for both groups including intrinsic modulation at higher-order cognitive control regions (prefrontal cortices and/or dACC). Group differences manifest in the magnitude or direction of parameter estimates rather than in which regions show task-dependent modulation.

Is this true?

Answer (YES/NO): NO